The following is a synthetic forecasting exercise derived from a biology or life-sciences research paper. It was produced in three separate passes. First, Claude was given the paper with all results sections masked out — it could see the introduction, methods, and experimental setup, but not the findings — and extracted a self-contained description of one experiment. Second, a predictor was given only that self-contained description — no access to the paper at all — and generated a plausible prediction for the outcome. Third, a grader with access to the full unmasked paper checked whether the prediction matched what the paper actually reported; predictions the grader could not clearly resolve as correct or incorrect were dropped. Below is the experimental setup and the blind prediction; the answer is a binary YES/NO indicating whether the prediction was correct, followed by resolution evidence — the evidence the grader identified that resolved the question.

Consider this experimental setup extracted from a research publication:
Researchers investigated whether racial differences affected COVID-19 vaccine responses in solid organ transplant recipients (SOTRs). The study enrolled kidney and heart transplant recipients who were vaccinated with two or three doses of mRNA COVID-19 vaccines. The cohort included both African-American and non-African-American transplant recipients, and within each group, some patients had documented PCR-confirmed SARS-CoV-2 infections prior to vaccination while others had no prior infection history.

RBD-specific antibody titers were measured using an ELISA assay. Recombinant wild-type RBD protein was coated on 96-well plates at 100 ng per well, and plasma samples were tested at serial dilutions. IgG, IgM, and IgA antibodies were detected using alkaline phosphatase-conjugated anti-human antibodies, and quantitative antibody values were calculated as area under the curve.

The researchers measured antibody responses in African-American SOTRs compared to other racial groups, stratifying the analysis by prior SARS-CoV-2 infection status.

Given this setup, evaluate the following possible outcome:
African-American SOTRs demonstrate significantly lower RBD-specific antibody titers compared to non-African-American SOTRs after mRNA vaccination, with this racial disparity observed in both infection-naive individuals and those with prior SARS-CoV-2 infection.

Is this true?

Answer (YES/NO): NO